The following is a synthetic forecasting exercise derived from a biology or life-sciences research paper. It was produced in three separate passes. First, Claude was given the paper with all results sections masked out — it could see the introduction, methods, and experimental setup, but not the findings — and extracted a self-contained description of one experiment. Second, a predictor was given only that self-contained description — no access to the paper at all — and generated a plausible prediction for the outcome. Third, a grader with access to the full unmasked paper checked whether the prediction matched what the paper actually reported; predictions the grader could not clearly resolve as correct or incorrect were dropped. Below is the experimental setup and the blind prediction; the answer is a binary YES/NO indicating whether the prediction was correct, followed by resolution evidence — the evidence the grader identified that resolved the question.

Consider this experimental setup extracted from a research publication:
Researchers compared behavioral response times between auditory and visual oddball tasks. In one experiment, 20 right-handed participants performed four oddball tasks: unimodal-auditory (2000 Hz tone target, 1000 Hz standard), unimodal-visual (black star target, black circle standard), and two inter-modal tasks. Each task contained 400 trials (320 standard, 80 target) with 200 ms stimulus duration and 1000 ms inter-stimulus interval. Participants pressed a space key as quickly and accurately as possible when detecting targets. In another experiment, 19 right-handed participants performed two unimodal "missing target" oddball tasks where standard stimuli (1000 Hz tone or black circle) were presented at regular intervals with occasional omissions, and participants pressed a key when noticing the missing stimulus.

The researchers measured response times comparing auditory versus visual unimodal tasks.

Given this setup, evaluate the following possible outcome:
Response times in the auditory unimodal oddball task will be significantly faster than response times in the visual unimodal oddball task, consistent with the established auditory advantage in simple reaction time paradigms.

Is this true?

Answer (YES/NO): YES